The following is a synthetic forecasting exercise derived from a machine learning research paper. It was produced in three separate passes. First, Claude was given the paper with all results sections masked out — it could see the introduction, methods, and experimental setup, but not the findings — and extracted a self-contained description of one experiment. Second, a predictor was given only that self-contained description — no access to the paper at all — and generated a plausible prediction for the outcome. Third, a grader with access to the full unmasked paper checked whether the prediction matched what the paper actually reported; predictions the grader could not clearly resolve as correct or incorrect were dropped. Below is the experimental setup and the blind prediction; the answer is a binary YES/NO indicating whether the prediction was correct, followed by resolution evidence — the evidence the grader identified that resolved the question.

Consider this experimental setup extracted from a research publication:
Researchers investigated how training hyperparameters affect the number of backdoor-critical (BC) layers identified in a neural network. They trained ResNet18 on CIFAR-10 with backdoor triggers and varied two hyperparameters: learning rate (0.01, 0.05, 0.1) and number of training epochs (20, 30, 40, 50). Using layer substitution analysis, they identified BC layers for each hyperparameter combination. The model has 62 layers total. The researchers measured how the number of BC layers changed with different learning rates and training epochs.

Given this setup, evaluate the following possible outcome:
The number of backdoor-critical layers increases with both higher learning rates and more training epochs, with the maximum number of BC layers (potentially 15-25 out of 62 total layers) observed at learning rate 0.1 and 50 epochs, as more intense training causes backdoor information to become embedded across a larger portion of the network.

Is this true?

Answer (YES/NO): NO